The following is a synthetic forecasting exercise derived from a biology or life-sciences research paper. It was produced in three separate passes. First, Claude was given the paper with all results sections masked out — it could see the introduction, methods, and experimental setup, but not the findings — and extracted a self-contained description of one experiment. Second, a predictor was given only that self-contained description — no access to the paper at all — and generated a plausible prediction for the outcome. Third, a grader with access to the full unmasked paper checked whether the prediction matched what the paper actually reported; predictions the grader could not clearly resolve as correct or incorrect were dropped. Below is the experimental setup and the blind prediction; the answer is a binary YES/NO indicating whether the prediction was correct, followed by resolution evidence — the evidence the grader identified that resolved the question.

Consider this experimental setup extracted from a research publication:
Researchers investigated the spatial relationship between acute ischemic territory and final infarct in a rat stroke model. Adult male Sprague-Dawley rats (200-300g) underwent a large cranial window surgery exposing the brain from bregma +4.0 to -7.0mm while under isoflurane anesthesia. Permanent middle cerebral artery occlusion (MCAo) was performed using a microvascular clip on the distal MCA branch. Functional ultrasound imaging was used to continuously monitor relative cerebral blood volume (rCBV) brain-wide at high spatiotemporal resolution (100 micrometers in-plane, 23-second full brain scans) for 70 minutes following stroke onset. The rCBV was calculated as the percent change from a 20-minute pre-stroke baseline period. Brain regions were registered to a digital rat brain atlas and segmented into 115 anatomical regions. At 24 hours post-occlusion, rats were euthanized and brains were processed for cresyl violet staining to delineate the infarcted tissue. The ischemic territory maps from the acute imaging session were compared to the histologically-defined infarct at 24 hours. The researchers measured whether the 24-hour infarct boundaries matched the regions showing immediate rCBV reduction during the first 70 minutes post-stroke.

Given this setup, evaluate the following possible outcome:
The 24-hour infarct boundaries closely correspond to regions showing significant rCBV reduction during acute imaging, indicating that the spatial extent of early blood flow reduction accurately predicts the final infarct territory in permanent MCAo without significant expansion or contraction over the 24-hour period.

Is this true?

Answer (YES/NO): NO